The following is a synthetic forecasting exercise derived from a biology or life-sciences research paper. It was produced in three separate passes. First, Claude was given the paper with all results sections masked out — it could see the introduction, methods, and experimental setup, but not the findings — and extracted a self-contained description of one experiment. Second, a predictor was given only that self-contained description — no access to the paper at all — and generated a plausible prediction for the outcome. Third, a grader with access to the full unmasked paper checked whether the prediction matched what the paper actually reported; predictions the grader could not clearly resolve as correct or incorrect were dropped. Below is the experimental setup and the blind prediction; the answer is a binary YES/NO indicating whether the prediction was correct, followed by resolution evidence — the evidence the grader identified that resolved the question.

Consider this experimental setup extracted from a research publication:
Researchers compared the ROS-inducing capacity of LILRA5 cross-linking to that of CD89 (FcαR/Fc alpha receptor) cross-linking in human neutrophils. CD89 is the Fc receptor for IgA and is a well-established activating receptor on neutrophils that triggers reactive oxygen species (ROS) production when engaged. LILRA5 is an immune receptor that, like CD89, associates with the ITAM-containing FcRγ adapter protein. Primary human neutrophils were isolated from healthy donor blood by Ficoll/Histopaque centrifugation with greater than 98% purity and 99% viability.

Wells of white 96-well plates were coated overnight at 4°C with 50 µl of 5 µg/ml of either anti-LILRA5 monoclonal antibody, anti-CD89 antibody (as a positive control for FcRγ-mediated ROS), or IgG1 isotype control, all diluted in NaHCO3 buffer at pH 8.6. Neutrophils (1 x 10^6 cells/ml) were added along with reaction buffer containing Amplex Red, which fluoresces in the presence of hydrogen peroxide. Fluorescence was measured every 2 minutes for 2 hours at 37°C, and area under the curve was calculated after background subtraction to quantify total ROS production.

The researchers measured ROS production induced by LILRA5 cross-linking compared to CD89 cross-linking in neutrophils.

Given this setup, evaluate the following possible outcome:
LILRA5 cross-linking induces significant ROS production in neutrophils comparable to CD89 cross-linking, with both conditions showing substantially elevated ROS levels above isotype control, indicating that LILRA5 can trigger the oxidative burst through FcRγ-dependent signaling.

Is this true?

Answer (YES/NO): YES